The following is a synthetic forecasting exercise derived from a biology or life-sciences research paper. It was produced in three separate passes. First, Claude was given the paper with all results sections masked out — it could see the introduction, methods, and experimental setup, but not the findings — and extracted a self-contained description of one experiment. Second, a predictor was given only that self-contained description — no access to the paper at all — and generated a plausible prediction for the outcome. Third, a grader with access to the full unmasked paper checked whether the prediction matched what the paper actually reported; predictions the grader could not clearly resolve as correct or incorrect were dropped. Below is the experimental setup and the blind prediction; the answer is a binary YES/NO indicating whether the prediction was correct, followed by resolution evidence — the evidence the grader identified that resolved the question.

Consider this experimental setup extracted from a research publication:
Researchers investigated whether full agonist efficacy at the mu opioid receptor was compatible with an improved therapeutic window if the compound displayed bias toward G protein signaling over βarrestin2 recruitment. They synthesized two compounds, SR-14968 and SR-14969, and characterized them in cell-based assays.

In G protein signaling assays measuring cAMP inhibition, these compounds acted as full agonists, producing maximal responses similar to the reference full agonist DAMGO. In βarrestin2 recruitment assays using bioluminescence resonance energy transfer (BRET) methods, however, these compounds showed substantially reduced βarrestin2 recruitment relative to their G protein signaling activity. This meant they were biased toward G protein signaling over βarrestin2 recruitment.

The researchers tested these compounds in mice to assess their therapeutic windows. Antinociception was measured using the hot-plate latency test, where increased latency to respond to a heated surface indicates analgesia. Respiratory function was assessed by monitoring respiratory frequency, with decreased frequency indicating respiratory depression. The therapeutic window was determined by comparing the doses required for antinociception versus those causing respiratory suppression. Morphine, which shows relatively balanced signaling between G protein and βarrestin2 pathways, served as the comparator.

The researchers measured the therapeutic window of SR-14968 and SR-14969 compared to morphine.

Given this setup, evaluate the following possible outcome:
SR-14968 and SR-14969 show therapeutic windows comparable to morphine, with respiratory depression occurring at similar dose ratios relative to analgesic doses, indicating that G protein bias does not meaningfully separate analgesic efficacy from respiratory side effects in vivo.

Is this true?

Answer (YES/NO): NO